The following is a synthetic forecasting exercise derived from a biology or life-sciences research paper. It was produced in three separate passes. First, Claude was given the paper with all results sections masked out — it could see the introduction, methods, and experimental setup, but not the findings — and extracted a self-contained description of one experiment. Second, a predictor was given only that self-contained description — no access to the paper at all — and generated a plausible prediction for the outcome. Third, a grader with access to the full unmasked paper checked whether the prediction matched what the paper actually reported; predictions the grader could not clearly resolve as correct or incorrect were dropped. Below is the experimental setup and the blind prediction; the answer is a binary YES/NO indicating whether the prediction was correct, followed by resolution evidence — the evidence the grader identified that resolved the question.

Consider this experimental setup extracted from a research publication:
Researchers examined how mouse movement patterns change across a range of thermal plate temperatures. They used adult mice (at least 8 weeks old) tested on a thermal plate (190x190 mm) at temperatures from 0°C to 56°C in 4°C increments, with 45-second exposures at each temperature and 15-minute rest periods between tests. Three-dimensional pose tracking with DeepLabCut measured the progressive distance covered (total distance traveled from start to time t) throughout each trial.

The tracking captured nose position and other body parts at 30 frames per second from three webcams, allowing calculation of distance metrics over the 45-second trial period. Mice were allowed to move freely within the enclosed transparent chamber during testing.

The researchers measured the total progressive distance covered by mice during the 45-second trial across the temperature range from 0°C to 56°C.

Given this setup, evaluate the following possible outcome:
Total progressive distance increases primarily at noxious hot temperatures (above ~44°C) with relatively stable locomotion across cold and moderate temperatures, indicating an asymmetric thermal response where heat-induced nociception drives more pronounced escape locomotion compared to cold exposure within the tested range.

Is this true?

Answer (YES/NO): NO